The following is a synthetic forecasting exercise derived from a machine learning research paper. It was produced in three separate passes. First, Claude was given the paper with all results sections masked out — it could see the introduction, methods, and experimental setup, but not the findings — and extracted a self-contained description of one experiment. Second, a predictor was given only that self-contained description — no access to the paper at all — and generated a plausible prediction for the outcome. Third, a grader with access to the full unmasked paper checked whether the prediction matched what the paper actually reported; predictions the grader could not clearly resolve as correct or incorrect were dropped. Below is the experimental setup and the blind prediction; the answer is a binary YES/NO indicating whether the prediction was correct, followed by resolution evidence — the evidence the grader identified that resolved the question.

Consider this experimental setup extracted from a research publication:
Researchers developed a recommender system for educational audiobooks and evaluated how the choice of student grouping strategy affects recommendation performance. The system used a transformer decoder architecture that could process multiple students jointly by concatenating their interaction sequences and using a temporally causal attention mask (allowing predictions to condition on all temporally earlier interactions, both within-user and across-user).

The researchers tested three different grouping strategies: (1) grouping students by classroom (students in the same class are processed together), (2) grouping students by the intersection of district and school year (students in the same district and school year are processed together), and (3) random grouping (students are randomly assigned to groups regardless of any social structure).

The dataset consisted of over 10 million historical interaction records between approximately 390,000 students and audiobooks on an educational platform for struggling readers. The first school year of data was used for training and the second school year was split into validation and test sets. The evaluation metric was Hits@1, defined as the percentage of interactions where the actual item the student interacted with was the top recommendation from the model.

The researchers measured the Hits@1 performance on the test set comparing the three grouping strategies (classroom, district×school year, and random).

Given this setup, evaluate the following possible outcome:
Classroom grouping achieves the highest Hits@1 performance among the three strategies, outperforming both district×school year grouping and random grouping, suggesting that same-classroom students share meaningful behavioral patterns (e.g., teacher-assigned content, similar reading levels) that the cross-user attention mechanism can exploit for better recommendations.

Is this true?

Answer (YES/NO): YES